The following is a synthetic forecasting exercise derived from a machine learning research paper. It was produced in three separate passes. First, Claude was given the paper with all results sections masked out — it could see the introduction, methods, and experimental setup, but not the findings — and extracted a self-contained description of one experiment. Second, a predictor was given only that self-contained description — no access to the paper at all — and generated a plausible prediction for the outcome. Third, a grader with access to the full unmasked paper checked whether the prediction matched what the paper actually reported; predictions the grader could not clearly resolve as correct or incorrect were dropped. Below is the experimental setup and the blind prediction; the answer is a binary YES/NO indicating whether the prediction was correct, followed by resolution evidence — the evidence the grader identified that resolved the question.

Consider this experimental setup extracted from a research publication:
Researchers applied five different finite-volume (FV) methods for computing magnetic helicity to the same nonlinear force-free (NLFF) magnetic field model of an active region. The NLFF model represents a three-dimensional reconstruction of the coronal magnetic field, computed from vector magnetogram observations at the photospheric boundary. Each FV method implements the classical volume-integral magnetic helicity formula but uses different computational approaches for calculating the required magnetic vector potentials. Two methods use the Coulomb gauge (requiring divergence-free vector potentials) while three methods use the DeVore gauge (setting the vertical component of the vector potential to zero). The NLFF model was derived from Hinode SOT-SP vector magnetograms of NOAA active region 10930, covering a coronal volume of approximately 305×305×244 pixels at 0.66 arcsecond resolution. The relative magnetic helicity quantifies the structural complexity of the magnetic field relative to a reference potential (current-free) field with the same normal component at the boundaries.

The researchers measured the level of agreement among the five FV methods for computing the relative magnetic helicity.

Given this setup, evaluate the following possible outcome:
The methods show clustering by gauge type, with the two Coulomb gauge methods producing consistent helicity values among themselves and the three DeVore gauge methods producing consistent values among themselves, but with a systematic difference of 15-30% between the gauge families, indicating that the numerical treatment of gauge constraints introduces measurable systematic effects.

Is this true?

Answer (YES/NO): NO